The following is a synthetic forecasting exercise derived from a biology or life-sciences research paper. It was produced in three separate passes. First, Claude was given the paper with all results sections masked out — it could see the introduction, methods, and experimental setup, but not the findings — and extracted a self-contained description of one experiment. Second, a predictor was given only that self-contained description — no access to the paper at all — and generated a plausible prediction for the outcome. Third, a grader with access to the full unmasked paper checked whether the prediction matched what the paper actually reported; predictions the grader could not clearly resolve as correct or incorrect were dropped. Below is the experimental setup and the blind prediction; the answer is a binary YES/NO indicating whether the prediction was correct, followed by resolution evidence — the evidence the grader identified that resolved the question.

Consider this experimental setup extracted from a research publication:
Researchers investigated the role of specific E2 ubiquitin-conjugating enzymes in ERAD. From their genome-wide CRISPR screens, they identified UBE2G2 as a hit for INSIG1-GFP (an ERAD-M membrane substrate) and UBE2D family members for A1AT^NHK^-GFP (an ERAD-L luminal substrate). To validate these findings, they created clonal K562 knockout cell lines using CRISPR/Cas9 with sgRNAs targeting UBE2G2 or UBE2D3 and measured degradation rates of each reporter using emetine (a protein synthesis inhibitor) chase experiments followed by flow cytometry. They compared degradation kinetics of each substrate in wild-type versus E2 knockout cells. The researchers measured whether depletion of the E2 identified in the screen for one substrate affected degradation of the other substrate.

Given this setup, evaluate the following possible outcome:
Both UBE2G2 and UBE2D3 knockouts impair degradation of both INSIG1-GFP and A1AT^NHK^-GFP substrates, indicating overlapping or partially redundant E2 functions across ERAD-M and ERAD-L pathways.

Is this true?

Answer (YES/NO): NO